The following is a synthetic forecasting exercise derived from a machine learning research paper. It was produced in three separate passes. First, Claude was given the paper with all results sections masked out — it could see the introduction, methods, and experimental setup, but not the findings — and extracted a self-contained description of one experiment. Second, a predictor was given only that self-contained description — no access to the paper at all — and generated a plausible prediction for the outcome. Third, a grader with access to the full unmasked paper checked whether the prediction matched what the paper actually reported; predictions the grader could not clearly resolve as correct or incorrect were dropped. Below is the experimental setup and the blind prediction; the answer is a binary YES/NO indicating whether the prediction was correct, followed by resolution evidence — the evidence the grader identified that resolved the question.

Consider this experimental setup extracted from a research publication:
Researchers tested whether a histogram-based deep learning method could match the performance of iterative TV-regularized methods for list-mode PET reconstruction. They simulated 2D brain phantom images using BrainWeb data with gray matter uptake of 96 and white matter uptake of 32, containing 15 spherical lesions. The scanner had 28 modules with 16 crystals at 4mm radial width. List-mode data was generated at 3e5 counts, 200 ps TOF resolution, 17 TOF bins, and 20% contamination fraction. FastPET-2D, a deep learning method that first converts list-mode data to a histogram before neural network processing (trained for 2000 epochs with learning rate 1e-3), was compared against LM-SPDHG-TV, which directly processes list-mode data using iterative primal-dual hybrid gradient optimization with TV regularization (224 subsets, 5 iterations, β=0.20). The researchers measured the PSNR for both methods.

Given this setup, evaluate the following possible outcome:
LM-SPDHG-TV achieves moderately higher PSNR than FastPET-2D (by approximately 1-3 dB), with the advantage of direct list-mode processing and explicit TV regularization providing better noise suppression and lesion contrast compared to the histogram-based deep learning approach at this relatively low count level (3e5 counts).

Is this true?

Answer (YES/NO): NO